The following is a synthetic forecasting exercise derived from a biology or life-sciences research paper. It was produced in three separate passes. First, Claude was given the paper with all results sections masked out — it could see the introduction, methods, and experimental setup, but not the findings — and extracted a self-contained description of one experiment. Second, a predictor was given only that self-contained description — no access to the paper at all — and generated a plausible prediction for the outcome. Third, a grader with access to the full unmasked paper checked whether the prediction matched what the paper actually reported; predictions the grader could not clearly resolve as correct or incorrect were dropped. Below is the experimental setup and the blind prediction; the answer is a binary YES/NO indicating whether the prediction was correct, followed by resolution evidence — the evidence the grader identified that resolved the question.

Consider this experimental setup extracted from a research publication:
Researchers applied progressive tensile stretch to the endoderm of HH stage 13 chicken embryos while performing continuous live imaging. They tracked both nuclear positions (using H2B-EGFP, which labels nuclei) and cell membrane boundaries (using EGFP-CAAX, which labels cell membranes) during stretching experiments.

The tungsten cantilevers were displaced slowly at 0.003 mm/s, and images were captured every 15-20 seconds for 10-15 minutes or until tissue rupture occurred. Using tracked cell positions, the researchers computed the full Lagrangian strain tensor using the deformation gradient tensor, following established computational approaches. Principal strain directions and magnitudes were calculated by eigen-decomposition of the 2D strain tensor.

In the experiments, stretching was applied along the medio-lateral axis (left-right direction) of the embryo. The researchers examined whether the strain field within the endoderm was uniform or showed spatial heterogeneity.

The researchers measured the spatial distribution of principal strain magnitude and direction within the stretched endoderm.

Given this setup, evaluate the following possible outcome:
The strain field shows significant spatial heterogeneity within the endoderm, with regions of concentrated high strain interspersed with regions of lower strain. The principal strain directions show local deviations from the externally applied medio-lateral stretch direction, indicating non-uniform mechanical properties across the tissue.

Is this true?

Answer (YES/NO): NO